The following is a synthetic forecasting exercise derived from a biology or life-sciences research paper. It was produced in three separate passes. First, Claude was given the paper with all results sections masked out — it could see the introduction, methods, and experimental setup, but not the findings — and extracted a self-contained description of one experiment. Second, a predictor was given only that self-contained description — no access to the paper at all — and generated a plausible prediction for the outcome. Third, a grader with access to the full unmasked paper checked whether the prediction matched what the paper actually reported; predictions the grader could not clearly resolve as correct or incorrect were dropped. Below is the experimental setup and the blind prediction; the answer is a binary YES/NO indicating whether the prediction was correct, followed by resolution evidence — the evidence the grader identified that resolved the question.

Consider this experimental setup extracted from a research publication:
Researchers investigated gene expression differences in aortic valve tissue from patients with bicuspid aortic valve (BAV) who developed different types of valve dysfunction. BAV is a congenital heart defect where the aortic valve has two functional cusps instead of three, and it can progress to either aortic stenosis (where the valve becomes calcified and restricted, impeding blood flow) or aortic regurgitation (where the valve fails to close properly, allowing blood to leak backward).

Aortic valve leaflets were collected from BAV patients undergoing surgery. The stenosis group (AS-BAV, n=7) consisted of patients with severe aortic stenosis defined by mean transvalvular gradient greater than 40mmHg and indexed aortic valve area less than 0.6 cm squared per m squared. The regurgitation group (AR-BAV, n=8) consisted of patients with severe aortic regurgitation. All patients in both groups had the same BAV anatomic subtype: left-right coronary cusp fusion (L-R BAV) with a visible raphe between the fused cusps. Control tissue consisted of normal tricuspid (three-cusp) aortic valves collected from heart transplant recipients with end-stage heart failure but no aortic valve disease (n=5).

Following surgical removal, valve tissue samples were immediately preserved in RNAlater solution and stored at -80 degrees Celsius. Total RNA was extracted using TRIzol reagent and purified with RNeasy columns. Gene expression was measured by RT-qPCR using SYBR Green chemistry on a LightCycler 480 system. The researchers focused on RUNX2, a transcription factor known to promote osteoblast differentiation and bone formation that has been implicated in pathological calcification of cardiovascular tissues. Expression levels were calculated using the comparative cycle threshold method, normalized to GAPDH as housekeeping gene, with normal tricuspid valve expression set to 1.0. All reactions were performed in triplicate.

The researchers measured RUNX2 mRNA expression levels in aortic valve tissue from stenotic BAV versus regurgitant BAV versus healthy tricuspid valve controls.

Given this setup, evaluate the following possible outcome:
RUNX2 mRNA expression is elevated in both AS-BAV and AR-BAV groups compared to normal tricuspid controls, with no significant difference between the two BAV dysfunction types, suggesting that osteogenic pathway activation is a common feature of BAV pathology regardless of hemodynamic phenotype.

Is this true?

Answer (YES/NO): NO